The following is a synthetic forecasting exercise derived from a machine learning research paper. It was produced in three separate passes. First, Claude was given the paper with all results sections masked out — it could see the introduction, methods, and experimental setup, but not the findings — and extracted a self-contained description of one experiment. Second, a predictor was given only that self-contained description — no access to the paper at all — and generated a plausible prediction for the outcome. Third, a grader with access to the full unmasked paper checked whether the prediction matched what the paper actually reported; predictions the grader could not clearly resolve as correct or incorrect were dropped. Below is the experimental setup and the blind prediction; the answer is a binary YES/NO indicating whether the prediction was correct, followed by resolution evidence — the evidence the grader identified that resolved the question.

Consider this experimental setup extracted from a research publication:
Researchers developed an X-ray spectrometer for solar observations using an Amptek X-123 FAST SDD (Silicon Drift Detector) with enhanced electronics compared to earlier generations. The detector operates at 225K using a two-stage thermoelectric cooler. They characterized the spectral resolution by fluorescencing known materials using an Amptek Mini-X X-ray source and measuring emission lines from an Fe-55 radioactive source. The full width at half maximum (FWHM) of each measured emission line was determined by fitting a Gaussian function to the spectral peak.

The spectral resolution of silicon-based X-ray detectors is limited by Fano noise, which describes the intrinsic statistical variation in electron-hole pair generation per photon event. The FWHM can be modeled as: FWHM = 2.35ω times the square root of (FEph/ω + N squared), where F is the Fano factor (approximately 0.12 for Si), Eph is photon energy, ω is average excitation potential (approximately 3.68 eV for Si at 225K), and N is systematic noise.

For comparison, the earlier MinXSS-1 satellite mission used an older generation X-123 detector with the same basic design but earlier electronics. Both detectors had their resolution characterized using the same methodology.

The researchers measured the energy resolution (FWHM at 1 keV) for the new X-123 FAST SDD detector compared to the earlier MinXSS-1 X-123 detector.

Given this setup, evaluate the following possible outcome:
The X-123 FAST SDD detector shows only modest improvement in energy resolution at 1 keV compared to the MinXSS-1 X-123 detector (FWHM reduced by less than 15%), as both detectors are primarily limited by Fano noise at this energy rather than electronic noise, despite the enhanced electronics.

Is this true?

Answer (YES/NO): NO